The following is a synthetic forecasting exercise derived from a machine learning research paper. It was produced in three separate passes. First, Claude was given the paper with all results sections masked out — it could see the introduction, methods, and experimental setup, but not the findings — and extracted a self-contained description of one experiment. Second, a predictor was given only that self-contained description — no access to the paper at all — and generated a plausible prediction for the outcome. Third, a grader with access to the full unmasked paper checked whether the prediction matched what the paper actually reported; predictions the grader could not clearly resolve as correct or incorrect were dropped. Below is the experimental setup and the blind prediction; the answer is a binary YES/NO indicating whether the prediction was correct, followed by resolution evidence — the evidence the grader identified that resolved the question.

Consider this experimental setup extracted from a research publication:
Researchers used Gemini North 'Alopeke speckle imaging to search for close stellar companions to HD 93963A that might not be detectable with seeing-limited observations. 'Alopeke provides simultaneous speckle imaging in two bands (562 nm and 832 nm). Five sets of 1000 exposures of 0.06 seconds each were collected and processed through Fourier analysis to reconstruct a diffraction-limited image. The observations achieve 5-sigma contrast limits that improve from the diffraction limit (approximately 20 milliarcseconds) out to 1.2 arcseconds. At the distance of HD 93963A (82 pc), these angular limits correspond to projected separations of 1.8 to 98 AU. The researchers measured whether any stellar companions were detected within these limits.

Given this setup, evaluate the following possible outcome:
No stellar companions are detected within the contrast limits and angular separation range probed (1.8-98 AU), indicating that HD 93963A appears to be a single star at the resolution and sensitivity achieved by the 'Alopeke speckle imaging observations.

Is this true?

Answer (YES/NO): YES